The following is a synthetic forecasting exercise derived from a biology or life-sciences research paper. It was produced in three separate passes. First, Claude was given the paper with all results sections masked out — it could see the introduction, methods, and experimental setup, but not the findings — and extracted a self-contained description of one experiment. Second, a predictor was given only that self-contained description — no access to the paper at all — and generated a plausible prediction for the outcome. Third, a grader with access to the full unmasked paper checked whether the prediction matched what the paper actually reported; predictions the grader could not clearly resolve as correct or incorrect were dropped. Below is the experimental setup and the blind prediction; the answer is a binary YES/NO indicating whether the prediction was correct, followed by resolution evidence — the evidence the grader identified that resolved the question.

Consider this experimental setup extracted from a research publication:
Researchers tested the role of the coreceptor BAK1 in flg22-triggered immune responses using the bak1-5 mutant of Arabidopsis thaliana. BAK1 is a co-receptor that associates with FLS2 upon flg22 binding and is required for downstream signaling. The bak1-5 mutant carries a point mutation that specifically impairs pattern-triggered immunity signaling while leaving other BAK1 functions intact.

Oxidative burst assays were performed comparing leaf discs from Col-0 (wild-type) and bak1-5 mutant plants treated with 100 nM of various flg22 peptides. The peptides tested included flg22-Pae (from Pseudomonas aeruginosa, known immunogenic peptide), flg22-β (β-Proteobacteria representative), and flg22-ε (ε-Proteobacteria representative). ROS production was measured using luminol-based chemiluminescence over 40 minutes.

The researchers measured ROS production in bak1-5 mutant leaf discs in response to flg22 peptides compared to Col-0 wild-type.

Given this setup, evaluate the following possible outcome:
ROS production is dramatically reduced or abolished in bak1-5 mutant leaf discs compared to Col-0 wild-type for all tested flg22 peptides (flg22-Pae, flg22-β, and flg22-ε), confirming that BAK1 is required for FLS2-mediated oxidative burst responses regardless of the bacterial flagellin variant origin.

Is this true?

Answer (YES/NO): YES